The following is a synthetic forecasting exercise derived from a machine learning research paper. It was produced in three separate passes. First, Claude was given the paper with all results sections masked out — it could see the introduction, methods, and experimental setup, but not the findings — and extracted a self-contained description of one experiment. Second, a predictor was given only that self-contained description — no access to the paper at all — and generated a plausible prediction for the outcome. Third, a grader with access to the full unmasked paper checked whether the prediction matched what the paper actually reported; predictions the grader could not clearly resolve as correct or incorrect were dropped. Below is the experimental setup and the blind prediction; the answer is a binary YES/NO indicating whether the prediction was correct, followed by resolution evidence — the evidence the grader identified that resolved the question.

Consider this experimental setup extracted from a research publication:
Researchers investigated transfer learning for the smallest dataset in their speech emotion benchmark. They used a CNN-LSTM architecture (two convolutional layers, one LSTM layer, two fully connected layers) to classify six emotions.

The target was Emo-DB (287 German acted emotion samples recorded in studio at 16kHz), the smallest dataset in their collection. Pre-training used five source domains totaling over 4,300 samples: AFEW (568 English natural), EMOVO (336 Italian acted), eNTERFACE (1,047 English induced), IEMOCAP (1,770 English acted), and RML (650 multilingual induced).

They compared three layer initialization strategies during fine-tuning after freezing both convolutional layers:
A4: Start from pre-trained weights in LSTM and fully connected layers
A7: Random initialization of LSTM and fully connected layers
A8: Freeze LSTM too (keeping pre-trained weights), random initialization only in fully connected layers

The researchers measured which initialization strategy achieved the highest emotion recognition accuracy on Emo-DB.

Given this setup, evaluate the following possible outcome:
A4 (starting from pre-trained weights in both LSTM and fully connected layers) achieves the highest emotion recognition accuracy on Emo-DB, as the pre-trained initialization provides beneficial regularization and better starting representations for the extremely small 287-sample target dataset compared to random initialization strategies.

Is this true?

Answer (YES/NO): NO